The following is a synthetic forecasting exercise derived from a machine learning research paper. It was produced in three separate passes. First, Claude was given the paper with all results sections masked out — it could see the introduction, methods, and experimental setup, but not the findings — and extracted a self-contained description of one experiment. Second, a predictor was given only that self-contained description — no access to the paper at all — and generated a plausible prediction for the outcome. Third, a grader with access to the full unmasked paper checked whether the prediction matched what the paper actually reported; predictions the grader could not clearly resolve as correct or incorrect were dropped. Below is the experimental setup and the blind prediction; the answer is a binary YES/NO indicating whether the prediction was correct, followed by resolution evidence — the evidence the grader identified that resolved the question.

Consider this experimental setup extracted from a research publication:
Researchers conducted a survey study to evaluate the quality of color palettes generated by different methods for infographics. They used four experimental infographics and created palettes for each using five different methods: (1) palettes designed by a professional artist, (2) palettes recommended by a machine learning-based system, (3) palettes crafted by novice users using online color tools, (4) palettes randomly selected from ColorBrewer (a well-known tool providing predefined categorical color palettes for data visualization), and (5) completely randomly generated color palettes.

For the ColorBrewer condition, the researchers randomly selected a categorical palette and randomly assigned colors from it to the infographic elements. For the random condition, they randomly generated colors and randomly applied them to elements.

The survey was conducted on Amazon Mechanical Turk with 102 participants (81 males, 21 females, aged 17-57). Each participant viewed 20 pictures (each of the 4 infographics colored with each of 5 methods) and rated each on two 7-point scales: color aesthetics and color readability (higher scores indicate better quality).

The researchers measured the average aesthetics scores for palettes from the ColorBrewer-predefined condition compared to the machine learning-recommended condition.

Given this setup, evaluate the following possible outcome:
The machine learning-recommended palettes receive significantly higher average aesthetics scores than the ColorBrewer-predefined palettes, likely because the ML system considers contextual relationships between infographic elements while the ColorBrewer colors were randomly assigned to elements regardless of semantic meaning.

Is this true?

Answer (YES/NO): YES